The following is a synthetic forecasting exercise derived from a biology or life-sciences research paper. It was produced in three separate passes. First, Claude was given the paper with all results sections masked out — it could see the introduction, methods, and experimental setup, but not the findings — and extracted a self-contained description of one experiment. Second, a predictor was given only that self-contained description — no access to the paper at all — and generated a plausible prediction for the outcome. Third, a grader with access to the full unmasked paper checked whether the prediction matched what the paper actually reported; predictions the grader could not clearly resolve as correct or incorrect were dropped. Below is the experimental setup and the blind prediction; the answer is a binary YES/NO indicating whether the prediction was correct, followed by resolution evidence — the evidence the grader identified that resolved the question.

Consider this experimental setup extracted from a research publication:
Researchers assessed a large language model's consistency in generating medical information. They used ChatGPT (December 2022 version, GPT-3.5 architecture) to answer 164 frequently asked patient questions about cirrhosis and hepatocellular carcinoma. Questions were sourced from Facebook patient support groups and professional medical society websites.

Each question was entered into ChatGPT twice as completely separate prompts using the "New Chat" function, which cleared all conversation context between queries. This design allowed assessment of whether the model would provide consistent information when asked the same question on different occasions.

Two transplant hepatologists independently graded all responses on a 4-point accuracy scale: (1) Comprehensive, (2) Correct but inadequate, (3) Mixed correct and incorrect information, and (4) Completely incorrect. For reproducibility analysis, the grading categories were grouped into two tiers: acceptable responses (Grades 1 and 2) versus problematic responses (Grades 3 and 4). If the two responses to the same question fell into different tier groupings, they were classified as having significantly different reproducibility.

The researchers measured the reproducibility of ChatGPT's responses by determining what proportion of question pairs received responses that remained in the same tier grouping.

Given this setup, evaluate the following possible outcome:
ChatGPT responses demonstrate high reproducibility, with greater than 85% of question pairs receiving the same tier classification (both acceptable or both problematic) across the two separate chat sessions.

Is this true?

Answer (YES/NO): YES